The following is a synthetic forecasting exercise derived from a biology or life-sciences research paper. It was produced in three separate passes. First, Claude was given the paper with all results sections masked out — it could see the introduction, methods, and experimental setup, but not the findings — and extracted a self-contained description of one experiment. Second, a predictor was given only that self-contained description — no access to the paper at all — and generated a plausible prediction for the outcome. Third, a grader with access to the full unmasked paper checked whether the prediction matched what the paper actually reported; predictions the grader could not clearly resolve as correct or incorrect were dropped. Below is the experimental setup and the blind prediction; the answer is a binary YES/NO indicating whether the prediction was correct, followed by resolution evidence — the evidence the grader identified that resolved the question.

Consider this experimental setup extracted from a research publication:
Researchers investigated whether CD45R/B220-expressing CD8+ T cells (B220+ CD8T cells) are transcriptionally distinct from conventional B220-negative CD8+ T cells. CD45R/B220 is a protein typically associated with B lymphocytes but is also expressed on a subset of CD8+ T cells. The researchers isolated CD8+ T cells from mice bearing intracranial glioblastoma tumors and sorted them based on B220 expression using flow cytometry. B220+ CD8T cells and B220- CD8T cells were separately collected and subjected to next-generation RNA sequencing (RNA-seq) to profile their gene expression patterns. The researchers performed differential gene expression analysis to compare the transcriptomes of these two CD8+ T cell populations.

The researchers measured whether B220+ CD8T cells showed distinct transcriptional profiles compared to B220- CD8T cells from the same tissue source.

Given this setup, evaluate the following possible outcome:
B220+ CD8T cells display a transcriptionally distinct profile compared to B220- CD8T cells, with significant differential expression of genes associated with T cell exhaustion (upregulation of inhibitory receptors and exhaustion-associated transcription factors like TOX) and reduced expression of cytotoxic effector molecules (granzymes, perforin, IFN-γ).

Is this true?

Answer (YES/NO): NO